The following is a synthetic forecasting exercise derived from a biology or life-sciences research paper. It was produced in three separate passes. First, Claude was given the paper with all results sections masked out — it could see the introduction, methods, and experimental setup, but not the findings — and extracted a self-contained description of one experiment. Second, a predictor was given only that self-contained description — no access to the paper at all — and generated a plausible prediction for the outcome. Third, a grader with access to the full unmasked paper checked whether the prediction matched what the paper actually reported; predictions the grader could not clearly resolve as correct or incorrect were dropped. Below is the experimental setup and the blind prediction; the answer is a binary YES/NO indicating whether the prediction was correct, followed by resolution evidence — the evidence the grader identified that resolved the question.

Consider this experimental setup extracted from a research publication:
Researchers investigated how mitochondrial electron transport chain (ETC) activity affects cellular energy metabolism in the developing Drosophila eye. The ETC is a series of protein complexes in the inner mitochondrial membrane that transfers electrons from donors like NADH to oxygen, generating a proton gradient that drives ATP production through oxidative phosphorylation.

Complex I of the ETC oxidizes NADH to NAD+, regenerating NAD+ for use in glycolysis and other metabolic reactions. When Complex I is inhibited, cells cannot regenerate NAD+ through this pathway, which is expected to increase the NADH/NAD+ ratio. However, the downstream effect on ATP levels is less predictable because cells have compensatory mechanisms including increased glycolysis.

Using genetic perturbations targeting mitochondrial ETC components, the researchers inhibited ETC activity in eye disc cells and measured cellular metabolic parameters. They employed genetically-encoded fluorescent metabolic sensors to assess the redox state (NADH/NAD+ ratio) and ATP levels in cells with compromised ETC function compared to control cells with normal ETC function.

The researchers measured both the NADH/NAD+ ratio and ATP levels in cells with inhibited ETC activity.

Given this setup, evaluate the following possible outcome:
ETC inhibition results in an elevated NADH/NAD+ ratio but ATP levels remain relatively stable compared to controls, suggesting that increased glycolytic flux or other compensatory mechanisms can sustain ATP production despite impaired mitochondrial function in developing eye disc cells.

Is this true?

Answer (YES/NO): YES